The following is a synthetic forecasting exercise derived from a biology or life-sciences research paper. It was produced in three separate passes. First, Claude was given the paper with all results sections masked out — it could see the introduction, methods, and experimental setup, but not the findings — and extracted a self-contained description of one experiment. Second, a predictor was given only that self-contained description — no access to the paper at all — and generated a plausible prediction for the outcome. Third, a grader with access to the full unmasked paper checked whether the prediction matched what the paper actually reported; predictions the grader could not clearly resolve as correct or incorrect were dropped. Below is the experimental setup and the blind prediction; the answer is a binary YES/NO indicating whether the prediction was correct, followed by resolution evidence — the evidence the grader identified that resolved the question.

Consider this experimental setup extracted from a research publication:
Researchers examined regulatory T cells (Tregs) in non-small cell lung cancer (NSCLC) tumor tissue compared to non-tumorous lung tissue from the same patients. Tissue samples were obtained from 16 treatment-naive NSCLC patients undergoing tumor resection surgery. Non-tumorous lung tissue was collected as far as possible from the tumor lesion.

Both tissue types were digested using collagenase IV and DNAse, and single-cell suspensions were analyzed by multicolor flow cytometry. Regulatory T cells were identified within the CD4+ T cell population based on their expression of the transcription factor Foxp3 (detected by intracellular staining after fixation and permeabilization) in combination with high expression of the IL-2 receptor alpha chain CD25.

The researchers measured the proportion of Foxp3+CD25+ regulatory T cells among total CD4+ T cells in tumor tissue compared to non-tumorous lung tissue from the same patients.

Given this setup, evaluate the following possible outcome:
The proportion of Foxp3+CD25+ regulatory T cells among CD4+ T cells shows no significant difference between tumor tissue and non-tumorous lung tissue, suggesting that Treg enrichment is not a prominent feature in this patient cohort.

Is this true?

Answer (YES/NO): NO